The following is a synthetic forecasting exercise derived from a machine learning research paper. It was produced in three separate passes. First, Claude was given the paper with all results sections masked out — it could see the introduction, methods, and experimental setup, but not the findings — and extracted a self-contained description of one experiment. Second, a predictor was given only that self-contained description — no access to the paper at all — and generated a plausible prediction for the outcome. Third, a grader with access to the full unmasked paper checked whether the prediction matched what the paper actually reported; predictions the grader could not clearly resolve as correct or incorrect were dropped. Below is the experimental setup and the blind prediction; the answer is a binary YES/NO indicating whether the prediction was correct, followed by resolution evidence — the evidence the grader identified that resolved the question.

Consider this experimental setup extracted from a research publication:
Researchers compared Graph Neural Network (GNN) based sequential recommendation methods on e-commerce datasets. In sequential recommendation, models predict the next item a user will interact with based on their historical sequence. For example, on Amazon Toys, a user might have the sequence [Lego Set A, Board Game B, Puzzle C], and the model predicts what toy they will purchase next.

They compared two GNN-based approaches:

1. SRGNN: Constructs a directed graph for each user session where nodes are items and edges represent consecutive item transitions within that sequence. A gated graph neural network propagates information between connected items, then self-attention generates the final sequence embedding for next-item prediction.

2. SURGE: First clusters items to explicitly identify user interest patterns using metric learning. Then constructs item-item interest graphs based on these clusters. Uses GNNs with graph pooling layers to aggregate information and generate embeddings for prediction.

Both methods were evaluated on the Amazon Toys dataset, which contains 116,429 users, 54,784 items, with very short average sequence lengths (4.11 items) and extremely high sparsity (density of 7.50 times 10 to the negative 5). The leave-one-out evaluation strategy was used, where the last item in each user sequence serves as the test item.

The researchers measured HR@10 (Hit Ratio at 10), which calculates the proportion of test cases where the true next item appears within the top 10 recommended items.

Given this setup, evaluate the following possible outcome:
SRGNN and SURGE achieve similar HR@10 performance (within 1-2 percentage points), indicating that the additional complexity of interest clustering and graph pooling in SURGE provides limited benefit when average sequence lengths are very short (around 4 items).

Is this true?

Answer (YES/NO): NO